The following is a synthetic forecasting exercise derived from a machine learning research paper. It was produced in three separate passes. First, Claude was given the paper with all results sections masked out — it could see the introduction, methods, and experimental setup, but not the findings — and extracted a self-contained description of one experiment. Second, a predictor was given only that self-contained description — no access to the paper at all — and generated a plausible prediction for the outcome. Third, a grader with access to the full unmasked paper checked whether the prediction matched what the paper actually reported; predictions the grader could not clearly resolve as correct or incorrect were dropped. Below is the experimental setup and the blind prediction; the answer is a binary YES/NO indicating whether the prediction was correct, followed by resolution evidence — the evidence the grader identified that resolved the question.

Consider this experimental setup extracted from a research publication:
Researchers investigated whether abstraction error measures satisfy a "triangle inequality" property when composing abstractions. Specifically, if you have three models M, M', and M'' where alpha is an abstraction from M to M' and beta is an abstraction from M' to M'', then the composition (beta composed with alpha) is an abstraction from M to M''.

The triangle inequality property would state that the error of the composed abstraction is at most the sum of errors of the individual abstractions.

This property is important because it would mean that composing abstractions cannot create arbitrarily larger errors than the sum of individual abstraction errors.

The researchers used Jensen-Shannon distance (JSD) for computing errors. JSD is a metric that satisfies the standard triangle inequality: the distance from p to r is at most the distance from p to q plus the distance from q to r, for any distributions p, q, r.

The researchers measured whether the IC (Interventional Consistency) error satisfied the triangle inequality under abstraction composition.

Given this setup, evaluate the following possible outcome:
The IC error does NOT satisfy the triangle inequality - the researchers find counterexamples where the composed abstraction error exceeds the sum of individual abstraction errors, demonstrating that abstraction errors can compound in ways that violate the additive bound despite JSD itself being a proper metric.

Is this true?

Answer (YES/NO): NO